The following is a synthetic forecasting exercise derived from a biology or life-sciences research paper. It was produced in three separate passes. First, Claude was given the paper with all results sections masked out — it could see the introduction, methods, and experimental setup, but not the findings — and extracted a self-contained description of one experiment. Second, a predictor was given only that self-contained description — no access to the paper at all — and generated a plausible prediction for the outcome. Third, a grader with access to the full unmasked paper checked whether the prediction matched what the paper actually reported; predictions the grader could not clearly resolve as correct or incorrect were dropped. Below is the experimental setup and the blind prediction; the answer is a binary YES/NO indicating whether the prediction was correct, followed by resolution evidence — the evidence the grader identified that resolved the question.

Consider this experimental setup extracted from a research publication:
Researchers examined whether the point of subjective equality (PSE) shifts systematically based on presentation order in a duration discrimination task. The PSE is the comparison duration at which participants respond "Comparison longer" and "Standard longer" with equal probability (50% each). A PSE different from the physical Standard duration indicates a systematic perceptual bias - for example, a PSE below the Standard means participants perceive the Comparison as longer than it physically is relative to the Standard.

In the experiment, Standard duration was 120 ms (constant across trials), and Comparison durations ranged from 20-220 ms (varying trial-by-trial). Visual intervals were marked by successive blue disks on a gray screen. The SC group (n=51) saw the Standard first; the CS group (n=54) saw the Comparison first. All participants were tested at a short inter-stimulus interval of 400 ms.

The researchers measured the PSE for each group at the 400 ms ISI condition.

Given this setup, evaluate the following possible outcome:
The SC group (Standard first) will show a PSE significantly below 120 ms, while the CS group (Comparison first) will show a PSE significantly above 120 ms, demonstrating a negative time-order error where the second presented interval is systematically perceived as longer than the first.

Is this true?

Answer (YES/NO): NO